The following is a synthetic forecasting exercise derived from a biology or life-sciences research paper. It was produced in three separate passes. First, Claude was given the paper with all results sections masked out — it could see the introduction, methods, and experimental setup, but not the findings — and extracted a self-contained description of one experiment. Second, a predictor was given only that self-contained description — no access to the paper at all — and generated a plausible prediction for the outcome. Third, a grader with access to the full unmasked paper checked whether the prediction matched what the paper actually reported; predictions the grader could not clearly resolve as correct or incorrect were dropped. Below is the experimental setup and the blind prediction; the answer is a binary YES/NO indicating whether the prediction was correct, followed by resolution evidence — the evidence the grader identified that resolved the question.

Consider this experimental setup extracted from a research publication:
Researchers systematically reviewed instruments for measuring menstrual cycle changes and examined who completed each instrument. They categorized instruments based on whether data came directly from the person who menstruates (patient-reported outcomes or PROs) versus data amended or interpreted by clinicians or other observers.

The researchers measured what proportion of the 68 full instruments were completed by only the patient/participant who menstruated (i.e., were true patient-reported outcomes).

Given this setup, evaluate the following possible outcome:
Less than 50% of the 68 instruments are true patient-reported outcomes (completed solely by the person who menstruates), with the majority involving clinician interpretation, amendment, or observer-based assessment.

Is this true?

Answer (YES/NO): NO